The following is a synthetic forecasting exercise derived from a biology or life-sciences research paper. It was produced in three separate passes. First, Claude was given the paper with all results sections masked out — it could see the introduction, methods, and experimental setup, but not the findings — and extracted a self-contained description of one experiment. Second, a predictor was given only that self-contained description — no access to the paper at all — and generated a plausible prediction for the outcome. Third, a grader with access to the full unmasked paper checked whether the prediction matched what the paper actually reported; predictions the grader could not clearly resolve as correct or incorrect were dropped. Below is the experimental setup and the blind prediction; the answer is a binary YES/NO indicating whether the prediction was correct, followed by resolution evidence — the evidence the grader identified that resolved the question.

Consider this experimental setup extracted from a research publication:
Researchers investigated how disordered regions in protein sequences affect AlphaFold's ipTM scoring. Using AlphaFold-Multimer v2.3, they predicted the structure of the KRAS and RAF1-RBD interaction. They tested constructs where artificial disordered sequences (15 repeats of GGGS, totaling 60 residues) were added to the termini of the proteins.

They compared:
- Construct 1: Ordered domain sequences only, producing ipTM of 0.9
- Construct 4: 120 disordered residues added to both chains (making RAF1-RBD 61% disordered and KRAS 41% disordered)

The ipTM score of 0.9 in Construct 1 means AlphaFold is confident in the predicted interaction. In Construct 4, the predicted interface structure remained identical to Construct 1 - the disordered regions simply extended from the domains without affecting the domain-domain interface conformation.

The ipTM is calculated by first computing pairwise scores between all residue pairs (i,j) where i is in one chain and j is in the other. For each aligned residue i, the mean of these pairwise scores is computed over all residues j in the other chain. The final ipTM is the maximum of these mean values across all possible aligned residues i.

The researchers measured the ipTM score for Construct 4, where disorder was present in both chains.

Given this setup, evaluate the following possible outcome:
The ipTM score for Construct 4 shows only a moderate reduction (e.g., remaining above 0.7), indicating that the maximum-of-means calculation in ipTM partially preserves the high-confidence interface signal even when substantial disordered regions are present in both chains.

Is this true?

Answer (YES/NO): NO